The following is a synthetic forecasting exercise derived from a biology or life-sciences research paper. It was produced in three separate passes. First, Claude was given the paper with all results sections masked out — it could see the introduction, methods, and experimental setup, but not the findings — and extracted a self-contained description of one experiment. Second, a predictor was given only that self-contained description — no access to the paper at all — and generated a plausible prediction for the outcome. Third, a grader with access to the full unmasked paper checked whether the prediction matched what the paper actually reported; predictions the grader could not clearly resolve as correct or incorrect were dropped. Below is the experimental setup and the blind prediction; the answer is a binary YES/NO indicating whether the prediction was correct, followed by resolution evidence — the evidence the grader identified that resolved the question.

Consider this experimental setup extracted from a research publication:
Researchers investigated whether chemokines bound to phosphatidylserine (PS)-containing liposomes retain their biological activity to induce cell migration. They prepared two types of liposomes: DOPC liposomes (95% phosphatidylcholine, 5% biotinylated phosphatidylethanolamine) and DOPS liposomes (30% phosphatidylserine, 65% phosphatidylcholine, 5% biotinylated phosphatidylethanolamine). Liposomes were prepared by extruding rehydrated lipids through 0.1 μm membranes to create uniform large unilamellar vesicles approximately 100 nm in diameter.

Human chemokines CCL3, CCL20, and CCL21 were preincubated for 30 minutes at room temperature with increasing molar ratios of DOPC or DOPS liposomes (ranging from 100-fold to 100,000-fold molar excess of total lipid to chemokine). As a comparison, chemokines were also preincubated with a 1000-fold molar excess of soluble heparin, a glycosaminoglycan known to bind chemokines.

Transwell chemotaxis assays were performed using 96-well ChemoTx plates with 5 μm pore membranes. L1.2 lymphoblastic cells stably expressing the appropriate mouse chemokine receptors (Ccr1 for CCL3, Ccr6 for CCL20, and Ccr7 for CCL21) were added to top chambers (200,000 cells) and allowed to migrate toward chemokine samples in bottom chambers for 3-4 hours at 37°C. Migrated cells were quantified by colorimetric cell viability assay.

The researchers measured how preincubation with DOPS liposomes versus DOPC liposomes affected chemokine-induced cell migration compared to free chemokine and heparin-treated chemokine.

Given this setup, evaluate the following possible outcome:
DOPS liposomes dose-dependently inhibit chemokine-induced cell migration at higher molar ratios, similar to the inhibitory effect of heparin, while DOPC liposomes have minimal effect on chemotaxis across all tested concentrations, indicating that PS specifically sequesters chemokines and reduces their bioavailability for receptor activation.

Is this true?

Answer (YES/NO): NO